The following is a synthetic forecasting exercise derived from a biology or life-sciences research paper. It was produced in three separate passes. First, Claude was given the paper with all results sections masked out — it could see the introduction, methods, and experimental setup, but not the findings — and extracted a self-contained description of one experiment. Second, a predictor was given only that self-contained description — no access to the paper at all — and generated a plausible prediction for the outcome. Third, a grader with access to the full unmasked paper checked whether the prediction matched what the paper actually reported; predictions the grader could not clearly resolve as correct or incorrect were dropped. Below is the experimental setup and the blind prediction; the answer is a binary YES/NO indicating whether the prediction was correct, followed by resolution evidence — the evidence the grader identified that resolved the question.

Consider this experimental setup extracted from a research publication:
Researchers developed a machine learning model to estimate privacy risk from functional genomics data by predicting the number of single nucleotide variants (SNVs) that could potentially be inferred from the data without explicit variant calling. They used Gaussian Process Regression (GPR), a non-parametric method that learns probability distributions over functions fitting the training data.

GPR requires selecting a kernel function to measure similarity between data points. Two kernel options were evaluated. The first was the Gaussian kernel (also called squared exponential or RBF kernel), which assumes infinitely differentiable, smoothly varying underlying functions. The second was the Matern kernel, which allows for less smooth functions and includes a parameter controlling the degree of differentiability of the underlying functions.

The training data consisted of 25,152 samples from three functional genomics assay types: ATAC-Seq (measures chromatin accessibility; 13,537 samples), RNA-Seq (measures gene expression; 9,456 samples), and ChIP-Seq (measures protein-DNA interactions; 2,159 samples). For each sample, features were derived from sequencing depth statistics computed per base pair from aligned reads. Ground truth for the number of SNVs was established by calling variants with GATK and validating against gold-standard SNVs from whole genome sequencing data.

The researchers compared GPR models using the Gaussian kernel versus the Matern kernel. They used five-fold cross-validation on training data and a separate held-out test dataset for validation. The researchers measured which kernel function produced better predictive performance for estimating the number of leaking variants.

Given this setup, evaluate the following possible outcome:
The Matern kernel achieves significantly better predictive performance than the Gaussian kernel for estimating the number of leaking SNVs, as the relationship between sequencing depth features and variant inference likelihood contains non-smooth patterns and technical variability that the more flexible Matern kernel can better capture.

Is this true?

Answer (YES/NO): YES